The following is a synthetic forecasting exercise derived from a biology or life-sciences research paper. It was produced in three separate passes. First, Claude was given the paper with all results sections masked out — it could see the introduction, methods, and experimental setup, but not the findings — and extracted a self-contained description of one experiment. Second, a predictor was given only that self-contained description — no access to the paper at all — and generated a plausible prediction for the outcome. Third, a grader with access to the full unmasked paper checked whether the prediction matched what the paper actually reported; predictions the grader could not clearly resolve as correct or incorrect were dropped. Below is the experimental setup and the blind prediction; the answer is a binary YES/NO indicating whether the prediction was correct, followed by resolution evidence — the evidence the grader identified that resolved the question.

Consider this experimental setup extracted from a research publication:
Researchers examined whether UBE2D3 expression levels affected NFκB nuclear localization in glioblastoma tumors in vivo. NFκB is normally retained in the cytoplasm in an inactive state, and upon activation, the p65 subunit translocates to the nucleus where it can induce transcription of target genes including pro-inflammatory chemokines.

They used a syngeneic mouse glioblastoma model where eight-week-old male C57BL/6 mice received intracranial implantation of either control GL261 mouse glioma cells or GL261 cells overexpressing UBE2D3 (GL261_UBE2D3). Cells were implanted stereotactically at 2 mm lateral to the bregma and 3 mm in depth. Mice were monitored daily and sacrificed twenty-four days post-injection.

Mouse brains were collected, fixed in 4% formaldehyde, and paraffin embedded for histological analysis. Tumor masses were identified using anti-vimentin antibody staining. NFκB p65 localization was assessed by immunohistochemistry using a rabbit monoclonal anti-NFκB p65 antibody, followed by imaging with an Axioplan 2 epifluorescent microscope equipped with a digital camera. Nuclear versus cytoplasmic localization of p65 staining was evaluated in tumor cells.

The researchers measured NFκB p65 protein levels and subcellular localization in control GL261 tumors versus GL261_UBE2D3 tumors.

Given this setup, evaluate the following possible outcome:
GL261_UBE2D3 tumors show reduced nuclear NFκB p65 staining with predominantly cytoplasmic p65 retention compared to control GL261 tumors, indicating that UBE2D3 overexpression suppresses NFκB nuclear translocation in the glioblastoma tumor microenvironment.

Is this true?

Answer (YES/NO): NO